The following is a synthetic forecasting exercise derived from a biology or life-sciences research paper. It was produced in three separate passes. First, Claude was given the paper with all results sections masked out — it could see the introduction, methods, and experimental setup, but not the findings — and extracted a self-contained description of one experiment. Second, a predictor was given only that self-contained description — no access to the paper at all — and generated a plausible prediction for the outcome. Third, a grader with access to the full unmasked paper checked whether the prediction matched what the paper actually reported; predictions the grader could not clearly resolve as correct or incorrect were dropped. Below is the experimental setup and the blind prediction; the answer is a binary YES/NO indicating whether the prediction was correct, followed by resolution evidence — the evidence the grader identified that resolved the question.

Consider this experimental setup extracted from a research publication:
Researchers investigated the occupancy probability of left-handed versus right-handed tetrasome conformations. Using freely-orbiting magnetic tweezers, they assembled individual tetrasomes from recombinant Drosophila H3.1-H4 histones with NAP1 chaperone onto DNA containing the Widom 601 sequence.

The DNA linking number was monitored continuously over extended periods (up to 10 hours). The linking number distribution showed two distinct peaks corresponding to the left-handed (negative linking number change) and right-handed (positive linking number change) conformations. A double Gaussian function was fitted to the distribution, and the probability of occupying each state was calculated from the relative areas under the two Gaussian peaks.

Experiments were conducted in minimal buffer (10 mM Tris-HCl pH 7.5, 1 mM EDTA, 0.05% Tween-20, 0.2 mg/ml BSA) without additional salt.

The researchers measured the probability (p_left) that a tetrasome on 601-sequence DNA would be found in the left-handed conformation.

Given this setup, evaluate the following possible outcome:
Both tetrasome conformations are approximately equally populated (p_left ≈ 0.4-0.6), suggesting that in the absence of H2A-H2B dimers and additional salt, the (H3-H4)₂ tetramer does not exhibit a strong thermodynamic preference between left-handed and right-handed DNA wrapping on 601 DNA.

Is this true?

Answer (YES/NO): YES